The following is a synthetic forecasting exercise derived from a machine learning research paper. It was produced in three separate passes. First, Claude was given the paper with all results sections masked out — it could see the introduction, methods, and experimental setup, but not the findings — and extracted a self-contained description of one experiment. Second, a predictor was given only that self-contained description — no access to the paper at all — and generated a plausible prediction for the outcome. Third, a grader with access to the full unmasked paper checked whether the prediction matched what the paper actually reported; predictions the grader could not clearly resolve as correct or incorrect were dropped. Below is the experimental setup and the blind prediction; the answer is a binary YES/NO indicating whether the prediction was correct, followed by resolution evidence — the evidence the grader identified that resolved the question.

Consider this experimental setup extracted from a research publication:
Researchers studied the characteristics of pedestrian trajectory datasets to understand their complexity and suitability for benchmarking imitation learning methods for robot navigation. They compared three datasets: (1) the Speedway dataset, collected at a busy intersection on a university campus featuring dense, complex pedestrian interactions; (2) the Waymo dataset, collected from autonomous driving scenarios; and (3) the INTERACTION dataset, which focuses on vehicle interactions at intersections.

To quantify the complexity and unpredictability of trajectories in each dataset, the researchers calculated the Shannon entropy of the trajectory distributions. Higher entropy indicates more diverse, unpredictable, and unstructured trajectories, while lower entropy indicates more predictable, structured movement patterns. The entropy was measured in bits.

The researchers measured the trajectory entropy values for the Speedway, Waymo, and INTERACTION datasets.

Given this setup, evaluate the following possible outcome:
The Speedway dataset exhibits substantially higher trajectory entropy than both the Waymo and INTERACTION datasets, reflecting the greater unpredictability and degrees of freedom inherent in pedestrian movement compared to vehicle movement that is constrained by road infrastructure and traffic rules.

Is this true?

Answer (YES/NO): YES